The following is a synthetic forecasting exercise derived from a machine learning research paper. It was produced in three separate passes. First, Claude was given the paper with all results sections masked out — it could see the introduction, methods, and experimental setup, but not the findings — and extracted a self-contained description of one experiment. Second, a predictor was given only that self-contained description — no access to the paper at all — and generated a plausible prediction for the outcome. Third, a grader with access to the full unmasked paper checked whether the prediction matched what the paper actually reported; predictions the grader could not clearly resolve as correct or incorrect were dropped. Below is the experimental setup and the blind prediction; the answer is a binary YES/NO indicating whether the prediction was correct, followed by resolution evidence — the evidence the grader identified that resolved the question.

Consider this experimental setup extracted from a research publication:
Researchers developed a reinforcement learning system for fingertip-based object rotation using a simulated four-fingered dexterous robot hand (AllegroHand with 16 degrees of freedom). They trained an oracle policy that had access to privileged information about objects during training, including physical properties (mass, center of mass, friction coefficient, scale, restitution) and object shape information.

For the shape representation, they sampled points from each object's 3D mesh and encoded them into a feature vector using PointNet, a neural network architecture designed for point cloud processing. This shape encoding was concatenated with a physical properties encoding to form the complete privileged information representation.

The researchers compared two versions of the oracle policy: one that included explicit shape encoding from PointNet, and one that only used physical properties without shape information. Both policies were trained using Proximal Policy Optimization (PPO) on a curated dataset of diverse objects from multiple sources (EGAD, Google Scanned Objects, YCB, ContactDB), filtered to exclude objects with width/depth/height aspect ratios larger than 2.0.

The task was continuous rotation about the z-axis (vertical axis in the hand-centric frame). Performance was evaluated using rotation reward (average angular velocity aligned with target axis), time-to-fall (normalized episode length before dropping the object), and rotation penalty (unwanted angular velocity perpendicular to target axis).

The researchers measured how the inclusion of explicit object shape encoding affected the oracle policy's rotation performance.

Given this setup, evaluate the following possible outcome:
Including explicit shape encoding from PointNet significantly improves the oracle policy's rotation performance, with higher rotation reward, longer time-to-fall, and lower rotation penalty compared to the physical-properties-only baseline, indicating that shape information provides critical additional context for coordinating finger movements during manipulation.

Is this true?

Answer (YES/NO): YES